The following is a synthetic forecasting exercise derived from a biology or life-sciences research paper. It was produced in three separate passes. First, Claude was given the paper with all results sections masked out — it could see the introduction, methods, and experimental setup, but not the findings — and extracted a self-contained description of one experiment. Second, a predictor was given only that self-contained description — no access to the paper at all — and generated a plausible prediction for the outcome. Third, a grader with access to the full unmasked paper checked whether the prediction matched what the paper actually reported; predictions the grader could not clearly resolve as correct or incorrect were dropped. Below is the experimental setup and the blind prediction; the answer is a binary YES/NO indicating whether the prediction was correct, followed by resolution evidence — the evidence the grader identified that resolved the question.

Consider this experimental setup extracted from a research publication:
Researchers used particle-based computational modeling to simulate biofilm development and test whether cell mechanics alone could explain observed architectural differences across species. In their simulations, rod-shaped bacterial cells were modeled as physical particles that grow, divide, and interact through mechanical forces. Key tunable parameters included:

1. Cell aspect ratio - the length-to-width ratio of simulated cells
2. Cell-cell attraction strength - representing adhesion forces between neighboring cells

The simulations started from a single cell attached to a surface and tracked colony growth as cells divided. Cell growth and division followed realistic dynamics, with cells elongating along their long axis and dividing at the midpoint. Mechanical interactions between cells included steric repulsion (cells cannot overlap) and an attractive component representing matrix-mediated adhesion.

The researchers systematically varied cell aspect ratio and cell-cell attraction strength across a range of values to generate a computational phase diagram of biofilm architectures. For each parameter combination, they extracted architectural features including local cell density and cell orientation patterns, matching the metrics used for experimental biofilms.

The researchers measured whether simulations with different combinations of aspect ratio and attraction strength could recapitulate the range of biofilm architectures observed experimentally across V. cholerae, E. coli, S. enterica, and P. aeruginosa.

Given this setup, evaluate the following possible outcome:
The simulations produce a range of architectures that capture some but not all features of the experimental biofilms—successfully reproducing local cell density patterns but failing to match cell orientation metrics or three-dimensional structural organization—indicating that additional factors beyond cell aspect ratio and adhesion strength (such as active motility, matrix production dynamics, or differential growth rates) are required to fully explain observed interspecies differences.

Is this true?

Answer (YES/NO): NO